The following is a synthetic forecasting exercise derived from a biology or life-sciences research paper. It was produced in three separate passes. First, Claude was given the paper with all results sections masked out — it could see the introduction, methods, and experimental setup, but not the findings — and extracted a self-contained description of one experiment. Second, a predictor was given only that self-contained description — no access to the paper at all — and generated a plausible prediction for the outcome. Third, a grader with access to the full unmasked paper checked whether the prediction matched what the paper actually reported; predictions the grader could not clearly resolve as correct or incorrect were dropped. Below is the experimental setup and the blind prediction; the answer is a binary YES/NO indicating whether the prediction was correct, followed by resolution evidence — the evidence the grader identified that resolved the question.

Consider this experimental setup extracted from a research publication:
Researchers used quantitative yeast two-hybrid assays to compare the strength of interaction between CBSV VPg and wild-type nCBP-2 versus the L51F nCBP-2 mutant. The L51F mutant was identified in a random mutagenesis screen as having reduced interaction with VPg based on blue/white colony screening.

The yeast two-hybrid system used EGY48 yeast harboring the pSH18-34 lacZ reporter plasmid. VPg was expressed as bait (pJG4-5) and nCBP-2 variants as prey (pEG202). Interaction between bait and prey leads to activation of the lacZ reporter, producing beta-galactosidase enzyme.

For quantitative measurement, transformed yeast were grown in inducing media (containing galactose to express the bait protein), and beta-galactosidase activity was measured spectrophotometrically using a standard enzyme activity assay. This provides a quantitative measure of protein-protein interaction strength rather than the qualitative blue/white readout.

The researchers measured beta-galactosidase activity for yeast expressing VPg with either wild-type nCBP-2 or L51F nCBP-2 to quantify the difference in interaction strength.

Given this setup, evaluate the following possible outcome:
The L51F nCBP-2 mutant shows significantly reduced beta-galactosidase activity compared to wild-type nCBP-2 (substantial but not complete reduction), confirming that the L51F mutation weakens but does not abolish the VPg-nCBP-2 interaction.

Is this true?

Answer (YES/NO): NO